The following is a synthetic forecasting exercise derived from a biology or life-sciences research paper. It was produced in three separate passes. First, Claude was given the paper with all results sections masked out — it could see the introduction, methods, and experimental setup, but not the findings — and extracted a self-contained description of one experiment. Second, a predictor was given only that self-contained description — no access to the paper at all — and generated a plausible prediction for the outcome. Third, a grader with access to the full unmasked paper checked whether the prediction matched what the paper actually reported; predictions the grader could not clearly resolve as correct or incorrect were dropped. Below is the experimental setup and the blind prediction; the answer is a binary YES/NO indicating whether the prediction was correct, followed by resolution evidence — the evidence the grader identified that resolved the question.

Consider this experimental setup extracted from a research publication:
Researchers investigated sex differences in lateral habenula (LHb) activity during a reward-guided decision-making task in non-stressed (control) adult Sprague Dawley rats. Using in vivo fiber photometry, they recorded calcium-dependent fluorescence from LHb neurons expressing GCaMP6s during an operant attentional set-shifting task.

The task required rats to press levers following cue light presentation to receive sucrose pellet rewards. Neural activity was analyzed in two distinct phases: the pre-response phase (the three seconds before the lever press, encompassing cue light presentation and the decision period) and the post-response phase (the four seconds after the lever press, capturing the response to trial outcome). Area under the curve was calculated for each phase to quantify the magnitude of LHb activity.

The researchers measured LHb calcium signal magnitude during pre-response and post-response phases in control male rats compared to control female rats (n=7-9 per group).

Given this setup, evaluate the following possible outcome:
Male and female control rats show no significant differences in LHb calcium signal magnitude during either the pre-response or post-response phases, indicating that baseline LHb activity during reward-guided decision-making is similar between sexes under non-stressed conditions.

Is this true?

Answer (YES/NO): NO